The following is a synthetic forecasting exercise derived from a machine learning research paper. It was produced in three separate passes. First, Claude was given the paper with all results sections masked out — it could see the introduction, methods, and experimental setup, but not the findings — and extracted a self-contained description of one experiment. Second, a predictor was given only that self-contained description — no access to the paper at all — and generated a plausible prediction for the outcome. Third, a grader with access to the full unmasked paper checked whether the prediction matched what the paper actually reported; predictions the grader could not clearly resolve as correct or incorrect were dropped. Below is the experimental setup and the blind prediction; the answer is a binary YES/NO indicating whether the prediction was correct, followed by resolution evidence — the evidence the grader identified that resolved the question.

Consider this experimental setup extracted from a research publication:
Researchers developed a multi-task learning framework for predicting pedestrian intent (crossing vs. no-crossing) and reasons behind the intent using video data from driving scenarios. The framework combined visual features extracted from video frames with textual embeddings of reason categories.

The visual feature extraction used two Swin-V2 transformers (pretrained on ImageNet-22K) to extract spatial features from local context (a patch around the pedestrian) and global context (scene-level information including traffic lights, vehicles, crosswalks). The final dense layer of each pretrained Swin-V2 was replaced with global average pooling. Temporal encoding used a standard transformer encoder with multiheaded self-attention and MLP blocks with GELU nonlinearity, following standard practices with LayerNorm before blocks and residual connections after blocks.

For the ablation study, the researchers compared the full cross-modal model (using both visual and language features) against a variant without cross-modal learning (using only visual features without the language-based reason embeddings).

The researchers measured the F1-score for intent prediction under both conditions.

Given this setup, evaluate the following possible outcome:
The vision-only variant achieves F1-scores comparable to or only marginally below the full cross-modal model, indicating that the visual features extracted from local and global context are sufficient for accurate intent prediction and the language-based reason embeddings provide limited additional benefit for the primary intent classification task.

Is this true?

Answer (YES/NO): NO